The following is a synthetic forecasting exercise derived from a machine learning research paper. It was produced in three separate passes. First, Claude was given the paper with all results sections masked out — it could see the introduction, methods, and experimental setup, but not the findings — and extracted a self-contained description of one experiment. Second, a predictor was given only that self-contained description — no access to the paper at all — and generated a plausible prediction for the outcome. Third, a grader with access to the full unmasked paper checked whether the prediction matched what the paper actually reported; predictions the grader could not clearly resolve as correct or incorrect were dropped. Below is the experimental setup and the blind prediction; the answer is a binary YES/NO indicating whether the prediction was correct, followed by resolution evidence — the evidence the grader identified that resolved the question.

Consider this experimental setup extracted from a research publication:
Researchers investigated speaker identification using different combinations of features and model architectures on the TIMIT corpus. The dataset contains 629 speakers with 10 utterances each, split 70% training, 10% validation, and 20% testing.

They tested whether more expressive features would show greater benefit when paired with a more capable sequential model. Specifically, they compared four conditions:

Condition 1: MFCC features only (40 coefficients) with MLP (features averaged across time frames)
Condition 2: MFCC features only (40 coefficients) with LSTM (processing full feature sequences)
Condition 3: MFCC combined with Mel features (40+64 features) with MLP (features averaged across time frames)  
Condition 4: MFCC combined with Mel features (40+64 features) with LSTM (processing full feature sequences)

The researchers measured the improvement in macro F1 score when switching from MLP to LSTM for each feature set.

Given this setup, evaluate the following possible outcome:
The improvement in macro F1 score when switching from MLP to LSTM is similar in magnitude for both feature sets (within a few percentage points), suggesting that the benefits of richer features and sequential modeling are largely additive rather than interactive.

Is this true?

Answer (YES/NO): NO